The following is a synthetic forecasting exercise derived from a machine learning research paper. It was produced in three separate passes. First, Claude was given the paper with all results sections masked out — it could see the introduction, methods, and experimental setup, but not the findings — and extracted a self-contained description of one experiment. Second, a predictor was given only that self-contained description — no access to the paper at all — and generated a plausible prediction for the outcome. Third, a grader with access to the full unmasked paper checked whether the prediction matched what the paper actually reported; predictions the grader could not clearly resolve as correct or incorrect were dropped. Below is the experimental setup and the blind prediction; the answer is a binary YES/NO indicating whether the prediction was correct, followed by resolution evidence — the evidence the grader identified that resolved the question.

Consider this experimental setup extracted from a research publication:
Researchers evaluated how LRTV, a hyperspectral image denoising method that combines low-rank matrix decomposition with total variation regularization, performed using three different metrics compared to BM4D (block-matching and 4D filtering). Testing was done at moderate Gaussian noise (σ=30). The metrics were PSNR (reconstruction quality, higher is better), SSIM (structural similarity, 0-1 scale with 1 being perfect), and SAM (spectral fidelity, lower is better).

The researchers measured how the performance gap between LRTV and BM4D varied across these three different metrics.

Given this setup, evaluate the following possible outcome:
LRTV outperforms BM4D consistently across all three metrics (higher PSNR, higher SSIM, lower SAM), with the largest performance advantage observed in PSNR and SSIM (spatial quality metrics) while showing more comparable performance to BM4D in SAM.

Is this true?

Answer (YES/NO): NO